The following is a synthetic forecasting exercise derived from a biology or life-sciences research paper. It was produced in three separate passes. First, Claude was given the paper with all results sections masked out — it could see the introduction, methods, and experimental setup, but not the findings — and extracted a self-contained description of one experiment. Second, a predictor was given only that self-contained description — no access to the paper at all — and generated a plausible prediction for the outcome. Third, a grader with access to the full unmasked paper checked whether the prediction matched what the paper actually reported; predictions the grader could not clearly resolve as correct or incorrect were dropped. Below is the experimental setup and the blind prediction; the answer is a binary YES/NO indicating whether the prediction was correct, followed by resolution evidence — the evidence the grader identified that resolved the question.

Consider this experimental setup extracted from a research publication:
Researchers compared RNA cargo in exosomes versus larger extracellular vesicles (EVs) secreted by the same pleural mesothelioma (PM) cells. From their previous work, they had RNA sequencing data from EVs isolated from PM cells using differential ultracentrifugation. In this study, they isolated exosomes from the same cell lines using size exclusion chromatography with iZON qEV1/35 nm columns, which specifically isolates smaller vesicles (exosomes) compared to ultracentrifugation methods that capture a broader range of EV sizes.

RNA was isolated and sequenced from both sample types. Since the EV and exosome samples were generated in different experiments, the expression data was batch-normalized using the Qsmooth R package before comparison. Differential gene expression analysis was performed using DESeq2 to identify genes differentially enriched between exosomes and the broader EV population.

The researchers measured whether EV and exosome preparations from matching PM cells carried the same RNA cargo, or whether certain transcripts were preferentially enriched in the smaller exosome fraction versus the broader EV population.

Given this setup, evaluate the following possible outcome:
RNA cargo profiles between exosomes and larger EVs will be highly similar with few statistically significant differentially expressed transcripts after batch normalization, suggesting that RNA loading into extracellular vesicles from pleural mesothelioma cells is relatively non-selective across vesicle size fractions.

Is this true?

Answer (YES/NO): NO